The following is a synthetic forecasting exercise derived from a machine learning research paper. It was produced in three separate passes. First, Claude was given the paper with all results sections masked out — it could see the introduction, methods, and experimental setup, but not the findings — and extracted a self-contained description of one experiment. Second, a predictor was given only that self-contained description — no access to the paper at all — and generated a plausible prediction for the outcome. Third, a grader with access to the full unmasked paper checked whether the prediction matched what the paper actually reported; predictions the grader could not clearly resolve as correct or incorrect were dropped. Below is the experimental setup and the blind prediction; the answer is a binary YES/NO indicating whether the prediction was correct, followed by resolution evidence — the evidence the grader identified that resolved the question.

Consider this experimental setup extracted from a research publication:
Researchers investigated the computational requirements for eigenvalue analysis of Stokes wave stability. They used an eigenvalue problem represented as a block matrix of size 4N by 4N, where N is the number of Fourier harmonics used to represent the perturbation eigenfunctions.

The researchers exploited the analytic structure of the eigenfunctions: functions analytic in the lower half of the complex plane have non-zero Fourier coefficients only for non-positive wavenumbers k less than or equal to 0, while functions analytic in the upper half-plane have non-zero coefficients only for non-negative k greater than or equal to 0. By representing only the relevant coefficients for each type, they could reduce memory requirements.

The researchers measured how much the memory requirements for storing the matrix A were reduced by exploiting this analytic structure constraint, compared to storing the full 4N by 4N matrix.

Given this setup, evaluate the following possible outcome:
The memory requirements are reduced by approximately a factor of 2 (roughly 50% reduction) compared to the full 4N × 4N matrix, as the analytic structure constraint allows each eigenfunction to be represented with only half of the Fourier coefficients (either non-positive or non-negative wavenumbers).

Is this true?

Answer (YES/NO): NO